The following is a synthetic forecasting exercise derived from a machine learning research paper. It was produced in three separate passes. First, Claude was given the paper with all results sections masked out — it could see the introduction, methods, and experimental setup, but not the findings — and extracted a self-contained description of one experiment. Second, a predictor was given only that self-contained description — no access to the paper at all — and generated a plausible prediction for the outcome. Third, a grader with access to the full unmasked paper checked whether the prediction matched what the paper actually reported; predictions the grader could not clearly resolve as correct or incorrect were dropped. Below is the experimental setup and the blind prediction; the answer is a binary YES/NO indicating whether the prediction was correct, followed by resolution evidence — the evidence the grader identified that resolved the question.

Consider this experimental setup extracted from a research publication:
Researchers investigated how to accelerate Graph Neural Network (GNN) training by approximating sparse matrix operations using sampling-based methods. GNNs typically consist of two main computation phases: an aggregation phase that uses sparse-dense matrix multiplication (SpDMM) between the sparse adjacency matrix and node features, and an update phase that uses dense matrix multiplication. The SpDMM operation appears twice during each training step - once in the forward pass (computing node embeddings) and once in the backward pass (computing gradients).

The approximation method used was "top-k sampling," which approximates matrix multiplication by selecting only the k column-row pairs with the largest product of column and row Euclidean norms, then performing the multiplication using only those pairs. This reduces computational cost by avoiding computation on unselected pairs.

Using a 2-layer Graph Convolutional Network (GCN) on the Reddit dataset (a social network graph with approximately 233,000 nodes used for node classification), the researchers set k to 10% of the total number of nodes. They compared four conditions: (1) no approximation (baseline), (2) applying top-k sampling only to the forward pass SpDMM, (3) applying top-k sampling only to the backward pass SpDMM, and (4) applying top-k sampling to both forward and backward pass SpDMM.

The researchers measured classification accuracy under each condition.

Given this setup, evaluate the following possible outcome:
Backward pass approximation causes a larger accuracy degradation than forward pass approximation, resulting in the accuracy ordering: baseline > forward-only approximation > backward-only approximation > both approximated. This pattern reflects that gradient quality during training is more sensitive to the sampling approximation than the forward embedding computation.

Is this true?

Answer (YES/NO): NO